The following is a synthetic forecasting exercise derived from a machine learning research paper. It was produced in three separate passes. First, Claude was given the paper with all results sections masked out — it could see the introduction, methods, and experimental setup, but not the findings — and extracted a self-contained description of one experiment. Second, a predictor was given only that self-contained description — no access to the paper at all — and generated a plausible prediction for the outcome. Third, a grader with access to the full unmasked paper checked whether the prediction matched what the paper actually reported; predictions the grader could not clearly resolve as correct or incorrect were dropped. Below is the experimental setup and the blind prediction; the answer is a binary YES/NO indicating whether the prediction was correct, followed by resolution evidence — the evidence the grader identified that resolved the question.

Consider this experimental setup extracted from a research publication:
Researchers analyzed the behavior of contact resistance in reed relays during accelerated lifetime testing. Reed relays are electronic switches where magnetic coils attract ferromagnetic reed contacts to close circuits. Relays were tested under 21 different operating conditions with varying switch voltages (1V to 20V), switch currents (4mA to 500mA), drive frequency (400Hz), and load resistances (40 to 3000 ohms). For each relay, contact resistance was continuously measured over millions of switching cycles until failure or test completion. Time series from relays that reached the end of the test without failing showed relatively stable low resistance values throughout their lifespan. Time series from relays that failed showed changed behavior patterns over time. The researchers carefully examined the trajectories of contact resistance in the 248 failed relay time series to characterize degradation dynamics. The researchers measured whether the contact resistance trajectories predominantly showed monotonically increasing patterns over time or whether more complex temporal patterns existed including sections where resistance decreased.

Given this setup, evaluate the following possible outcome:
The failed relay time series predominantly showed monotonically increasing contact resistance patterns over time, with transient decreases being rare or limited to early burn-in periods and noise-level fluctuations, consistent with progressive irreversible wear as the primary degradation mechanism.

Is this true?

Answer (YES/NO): NO